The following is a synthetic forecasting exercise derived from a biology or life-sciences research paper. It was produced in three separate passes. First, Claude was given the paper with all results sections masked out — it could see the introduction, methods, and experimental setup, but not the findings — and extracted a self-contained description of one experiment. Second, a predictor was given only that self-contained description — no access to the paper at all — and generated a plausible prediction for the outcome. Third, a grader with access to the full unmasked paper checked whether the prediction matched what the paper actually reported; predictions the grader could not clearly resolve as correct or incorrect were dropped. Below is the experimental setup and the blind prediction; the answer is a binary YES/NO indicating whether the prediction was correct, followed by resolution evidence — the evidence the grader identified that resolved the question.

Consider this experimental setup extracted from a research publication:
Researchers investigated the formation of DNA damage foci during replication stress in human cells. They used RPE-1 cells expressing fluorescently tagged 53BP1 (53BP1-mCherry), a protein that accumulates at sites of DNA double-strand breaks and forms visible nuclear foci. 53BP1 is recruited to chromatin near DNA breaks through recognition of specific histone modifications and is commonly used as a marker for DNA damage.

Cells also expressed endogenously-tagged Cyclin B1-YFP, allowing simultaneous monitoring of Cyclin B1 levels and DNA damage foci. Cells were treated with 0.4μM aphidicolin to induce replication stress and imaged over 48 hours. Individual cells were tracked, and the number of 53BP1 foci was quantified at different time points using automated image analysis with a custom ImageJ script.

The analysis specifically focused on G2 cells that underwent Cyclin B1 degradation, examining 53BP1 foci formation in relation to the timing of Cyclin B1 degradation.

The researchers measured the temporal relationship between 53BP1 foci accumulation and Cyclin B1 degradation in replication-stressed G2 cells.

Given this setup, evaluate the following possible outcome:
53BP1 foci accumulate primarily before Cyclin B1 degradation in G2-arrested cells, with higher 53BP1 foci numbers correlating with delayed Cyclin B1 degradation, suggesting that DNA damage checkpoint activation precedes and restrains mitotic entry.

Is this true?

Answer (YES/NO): NO